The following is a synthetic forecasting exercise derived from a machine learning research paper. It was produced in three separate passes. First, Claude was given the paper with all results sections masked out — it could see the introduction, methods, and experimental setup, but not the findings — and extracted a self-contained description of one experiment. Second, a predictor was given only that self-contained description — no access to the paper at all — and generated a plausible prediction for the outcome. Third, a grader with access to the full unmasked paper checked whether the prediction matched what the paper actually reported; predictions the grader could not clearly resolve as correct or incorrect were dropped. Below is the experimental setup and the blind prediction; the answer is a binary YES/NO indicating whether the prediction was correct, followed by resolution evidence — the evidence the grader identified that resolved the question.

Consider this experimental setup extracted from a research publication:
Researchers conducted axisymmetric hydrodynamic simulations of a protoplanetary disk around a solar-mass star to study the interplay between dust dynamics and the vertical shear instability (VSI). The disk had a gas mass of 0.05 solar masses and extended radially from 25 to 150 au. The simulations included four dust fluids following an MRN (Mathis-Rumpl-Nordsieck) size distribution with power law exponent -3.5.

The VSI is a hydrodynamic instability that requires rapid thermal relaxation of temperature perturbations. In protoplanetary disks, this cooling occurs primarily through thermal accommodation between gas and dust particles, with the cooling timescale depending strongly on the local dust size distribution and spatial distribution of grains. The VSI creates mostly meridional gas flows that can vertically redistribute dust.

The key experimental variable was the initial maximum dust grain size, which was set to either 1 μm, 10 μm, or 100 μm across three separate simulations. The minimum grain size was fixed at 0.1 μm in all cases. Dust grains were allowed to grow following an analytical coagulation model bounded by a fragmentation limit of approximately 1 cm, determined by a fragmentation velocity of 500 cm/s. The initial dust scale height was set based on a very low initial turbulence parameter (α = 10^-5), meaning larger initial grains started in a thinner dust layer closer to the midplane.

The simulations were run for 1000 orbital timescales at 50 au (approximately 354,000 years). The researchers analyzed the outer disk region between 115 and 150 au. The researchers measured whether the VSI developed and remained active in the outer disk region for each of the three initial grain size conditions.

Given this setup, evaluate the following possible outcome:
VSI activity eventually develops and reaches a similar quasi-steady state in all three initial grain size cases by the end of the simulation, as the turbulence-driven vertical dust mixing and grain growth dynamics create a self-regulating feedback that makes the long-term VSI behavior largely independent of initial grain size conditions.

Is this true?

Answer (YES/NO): NO